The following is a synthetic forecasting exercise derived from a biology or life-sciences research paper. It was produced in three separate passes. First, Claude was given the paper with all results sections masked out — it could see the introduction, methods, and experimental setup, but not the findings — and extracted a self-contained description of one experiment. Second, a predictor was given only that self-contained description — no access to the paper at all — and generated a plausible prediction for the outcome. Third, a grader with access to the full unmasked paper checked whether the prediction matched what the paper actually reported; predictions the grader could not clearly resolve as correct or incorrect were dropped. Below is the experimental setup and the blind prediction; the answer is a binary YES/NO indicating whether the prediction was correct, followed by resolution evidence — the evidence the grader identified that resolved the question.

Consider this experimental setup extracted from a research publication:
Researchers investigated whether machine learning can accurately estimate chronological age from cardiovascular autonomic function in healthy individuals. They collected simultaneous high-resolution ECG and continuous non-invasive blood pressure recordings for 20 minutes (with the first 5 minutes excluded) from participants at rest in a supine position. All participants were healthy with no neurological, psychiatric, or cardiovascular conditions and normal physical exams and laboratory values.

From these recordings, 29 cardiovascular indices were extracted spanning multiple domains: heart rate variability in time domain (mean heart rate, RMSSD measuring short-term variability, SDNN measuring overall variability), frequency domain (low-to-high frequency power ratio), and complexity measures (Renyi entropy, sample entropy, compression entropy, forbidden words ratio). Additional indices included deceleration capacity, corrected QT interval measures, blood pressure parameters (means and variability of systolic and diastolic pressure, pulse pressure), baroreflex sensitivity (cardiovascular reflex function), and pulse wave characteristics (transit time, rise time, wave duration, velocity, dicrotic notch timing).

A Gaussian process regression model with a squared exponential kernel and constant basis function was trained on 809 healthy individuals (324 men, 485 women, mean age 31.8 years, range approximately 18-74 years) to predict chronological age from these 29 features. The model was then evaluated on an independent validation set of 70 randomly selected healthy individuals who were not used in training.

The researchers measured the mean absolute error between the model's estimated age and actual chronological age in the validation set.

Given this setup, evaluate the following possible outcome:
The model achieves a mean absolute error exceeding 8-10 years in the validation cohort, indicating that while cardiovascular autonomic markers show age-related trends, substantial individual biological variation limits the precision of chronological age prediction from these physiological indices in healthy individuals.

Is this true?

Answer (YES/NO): NO